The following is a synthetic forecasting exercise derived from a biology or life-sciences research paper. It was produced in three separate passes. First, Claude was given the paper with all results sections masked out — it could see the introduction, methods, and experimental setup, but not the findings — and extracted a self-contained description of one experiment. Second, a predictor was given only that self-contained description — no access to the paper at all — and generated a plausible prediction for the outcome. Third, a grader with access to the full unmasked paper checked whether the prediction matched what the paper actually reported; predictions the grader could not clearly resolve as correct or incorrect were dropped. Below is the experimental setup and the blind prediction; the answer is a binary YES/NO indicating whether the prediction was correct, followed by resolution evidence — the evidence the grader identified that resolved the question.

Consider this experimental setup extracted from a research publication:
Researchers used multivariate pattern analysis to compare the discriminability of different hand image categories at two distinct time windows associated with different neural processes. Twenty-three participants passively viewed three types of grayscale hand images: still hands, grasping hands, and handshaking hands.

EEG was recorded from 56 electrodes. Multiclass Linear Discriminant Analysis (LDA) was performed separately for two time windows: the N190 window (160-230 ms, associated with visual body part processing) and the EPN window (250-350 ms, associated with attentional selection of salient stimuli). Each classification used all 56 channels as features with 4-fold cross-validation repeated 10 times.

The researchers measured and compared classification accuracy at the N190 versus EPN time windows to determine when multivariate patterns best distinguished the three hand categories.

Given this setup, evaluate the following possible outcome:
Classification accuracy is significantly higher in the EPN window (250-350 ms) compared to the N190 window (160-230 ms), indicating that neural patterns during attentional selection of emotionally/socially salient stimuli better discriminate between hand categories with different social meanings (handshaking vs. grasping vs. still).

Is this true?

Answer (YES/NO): YES